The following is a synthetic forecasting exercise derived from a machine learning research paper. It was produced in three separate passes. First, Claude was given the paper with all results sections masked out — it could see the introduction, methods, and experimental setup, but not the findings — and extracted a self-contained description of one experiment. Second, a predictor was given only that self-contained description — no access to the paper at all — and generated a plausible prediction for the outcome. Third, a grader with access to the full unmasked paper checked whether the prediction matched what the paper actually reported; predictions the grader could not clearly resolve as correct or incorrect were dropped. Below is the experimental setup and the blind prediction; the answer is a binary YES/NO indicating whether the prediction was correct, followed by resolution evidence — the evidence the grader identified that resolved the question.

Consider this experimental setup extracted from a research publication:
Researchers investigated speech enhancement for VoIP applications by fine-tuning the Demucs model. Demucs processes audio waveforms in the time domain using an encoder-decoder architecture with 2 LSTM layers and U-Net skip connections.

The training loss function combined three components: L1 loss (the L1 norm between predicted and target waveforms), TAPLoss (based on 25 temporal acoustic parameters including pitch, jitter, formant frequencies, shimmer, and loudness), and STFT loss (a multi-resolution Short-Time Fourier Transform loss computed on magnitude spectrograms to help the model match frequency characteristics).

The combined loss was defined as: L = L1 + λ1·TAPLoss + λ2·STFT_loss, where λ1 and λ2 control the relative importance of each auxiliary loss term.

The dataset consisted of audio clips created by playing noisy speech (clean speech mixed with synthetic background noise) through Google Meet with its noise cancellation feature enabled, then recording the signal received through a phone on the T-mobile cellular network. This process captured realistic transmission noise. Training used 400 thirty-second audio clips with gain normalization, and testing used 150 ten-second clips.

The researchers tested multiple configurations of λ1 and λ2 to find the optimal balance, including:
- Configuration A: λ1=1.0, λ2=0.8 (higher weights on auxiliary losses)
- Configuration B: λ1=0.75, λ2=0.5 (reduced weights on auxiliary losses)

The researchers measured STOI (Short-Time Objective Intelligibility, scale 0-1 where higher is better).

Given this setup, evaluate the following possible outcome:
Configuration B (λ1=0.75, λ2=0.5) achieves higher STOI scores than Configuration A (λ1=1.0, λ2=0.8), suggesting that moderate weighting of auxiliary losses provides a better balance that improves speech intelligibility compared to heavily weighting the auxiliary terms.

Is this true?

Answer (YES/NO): YES